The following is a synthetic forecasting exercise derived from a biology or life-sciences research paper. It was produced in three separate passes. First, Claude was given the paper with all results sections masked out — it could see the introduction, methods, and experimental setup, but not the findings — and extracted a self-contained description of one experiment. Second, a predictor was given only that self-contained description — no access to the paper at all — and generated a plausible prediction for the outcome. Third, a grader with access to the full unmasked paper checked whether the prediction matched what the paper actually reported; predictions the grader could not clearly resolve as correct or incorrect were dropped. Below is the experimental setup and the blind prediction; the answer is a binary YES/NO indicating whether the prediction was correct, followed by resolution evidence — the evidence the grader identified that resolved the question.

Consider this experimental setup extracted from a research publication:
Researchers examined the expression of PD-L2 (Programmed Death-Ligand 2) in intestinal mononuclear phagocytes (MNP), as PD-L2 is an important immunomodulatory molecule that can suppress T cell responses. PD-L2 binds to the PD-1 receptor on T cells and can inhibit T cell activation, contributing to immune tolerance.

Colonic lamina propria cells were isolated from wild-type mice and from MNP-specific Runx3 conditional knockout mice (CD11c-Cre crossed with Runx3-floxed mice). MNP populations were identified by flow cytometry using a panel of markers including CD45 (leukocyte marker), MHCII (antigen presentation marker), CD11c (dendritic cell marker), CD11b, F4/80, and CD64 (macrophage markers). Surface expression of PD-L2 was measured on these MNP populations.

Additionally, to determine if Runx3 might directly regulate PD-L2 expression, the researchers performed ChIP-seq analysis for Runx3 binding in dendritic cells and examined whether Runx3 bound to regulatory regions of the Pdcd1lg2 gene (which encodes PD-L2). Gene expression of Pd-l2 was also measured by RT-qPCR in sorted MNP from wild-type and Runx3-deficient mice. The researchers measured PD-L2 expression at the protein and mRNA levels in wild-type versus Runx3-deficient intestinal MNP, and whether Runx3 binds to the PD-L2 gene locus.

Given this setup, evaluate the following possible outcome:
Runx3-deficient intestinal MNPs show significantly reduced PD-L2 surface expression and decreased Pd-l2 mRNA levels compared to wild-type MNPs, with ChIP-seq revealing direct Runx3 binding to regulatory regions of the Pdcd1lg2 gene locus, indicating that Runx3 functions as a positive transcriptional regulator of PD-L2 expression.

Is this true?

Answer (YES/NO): NO